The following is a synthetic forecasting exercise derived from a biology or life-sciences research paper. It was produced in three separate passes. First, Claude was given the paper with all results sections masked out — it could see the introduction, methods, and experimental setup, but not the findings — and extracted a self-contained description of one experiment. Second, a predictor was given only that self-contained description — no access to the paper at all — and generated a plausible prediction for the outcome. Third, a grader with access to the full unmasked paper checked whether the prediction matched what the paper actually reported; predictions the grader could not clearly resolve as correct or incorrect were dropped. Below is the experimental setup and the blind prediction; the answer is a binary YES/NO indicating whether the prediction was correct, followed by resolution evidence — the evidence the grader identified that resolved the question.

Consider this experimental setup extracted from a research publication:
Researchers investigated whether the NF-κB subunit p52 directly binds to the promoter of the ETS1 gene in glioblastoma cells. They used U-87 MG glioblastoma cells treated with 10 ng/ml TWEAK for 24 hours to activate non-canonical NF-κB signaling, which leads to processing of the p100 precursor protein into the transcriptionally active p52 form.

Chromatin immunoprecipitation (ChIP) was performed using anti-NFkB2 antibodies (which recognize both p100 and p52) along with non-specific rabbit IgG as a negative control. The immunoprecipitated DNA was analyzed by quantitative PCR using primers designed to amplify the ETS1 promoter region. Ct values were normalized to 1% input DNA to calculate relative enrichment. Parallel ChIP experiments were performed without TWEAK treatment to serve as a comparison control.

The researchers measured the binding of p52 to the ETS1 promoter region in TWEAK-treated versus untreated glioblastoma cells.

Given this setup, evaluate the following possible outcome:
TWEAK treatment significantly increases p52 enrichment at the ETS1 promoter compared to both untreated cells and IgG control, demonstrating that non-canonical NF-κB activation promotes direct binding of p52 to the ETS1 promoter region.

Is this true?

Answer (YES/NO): YES